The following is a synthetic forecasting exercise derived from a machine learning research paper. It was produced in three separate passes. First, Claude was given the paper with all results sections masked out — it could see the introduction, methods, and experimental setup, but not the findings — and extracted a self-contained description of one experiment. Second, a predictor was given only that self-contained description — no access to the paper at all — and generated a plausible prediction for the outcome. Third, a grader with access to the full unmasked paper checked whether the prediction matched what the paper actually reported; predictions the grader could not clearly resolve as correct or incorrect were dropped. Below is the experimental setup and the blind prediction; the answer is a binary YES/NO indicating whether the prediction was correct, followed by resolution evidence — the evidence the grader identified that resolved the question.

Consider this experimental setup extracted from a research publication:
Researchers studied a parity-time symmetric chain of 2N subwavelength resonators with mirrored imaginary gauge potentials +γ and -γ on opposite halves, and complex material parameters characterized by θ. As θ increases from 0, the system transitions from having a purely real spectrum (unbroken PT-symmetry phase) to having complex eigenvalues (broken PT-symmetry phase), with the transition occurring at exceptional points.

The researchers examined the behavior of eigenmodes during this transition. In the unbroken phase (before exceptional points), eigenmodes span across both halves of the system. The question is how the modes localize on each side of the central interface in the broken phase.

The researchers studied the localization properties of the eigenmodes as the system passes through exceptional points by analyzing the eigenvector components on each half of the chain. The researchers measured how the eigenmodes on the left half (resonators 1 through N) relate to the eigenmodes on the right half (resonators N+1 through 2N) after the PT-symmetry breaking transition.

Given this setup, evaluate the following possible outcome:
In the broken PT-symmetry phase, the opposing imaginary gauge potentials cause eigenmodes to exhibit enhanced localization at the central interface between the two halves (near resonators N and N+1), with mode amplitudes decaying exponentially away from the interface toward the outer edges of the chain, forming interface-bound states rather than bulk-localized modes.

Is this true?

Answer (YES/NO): NO